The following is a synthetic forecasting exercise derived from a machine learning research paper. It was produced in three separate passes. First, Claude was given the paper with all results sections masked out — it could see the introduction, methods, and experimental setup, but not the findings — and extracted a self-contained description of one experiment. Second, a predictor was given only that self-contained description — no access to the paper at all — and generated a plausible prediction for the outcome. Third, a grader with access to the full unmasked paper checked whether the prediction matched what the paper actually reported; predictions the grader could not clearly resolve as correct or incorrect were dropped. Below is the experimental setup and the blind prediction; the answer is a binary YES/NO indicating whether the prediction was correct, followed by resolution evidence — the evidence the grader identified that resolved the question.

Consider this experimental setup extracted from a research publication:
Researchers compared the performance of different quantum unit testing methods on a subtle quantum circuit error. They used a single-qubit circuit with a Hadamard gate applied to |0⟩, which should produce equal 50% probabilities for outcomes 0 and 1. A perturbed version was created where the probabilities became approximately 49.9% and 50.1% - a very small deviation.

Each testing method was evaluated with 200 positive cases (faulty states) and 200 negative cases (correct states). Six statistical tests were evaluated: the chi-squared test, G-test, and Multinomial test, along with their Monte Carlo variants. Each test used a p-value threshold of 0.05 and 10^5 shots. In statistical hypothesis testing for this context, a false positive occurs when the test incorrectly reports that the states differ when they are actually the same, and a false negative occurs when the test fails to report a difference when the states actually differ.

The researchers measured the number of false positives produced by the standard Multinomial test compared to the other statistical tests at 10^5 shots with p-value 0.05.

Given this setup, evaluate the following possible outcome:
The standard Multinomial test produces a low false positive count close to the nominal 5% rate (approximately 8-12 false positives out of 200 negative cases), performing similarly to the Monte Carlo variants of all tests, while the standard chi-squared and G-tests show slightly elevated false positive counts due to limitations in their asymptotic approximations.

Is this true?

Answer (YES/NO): NO